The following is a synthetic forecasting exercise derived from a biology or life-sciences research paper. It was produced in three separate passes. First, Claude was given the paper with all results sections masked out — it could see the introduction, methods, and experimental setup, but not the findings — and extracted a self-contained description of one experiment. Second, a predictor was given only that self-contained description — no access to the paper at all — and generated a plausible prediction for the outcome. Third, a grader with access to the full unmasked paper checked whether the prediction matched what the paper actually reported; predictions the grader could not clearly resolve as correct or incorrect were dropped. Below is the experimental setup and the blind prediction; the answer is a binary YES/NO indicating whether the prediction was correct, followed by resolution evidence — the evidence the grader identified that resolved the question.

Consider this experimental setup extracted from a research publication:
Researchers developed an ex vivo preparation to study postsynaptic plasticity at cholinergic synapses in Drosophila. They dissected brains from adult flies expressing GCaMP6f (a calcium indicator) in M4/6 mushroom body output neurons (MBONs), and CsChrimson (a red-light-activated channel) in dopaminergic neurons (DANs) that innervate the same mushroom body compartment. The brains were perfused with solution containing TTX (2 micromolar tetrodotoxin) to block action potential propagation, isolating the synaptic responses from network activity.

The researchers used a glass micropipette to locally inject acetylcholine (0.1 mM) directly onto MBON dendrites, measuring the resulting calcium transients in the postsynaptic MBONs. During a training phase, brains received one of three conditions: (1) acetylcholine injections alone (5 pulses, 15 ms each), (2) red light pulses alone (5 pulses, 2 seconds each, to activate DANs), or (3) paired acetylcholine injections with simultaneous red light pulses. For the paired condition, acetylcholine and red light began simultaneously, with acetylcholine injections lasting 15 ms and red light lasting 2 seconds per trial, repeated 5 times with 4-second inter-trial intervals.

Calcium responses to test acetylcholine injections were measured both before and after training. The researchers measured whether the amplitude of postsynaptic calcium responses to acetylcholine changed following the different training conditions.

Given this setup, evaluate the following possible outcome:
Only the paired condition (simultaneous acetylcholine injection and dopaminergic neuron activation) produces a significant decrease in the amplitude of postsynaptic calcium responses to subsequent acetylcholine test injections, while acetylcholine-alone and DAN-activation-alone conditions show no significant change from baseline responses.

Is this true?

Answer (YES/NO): NO